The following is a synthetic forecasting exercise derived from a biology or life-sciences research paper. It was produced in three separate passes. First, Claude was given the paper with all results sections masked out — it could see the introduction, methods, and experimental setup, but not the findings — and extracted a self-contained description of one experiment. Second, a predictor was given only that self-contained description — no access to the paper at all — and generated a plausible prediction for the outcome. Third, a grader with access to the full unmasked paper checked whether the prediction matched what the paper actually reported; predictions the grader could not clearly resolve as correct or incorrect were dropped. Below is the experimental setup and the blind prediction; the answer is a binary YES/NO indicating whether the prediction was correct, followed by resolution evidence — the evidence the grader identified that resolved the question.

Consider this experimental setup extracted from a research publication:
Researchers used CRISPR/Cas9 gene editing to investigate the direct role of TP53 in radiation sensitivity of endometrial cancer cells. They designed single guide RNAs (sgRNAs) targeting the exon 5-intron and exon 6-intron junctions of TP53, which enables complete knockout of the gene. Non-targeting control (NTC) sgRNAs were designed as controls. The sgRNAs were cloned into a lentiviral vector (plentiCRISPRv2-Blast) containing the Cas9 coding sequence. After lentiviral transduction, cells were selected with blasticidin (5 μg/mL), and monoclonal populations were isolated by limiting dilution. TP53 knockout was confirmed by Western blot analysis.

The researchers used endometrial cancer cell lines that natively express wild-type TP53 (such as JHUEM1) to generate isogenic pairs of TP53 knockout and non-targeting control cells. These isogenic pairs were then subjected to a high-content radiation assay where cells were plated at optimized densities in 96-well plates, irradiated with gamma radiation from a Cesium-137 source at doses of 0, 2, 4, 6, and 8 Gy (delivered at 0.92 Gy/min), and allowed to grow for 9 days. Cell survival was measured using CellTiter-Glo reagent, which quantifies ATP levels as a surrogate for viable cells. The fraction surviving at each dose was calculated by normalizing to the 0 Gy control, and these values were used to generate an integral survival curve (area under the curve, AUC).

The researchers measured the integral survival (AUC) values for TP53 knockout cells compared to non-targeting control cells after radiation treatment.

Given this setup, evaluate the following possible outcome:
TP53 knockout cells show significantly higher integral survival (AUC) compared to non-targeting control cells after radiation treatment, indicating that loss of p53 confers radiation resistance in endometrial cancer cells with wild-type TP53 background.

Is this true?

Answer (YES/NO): YES